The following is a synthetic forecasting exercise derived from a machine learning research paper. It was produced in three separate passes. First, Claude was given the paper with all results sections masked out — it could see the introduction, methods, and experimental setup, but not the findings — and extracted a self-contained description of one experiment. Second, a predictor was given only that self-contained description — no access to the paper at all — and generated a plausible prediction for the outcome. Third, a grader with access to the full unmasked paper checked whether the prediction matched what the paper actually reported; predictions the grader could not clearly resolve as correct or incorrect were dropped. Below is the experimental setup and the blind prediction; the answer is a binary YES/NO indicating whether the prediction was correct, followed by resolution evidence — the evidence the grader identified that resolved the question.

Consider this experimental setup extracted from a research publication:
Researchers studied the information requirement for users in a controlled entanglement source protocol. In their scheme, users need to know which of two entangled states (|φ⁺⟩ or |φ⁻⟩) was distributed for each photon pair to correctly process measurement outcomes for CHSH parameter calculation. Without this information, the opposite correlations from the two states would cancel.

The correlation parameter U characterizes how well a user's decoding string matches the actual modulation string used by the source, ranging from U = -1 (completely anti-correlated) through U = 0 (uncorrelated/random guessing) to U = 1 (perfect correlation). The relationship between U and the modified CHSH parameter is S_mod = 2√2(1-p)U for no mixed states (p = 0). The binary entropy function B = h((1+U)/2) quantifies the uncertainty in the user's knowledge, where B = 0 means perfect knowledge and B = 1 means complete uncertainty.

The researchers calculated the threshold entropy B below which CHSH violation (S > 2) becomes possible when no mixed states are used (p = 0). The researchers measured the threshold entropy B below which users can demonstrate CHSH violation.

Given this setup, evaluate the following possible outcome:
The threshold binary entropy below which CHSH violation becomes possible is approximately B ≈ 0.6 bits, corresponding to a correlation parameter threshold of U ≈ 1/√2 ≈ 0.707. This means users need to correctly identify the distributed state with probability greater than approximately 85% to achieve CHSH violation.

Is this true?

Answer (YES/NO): YES